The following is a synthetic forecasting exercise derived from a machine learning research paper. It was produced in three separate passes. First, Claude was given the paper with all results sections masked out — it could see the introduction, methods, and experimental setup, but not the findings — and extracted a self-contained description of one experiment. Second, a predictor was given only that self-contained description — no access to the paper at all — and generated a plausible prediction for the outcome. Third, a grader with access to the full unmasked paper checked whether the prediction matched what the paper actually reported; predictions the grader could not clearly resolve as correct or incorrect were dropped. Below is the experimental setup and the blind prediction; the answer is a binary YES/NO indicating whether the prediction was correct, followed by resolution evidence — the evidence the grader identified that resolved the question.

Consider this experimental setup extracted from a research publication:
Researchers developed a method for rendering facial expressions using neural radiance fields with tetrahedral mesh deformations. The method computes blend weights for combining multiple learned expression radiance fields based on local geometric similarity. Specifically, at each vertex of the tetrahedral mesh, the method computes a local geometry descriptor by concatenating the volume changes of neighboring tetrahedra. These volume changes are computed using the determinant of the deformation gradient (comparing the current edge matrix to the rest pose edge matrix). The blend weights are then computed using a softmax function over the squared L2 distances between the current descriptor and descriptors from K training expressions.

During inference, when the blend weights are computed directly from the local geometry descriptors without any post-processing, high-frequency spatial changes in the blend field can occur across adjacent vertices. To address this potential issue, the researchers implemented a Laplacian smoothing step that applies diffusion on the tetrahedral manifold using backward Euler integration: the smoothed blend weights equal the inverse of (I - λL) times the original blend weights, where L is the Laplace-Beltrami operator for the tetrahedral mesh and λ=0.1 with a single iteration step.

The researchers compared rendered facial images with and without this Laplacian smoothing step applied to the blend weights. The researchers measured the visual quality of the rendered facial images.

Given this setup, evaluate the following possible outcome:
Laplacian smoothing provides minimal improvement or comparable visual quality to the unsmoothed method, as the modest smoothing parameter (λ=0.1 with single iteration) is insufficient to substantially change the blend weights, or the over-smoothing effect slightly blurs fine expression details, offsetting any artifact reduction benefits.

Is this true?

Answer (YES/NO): NO